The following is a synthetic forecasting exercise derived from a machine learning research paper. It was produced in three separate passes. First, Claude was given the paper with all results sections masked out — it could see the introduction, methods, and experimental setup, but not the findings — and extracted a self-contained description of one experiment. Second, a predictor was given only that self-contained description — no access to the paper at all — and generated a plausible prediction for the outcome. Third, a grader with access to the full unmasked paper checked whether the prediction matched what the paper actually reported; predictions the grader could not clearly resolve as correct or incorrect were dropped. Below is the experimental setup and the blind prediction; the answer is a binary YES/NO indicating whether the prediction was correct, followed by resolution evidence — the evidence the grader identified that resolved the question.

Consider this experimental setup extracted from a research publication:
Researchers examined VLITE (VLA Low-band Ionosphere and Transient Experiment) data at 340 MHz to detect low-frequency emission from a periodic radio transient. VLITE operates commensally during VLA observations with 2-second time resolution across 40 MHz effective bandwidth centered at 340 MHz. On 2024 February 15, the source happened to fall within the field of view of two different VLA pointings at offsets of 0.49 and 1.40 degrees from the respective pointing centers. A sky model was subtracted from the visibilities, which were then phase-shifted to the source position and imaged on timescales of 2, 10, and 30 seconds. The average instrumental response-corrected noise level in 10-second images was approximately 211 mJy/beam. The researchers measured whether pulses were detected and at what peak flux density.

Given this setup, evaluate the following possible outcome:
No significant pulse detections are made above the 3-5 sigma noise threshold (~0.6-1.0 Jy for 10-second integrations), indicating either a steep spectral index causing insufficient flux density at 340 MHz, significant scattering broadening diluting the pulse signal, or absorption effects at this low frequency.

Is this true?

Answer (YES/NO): NO